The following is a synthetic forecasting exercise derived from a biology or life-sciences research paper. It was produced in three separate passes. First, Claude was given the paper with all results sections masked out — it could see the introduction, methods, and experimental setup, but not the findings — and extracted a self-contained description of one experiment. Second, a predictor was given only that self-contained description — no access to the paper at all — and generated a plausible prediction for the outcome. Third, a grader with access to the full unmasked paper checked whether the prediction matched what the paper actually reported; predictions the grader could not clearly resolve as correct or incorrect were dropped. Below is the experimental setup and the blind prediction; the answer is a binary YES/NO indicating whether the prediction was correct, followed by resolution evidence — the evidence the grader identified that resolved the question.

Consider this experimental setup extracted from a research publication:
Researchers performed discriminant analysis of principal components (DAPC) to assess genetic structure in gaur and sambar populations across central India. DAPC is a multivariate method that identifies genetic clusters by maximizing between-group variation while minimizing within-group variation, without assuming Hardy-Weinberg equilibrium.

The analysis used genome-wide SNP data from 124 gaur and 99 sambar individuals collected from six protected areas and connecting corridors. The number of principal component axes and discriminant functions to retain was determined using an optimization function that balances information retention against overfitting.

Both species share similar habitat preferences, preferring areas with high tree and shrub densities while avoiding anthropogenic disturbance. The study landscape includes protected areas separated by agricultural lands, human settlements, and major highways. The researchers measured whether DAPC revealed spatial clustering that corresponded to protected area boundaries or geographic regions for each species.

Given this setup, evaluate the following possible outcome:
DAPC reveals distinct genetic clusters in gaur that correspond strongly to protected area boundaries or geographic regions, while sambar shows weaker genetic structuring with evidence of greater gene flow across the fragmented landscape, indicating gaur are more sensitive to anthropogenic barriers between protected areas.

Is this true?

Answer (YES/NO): YES